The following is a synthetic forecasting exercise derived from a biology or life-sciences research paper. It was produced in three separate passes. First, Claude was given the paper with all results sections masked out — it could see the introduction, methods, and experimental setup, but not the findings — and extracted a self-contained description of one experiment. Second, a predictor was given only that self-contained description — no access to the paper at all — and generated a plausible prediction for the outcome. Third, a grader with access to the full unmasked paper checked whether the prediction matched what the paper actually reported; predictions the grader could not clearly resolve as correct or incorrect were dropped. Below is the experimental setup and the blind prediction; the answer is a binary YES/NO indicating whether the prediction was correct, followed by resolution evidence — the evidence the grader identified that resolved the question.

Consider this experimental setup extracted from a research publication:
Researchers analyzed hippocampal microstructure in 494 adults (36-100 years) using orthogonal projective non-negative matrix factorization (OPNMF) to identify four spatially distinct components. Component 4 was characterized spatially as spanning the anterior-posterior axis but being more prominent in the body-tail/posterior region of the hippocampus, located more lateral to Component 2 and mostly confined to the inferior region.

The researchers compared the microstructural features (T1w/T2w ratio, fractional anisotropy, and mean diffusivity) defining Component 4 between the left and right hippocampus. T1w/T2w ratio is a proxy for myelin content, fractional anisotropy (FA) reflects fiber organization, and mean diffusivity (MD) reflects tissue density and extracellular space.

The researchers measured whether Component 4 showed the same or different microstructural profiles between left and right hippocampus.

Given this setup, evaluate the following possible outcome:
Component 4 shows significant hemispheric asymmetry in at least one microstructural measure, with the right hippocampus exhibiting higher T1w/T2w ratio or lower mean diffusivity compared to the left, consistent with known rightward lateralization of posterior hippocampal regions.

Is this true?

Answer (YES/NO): YES